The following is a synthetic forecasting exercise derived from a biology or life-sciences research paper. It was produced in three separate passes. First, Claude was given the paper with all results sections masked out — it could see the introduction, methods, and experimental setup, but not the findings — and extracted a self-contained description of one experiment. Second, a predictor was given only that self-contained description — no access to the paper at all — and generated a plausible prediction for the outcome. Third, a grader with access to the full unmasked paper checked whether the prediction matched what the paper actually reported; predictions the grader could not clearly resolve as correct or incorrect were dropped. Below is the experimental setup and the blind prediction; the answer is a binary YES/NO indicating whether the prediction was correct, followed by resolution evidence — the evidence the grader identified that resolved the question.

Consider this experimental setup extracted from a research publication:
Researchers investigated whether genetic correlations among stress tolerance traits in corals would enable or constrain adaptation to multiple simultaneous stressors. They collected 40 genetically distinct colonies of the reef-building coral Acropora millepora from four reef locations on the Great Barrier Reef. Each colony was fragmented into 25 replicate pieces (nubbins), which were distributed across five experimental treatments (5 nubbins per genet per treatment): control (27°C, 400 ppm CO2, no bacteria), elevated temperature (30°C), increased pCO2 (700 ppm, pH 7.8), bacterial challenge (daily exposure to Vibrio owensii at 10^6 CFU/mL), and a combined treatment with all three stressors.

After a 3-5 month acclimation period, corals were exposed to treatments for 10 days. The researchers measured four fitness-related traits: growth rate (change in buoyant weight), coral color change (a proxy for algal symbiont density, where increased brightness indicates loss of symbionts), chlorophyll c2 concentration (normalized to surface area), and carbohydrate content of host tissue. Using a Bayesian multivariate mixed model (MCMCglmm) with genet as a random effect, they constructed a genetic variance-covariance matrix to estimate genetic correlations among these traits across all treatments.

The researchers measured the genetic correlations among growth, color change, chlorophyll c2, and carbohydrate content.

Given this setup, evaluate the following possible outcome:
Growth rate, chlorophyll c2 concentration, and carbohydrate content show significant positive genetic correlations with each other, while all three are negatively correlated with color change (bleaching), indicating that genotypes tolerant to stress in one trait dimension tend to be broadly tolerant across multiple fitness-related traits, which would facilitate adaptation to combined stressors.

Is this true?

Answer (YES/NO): NO